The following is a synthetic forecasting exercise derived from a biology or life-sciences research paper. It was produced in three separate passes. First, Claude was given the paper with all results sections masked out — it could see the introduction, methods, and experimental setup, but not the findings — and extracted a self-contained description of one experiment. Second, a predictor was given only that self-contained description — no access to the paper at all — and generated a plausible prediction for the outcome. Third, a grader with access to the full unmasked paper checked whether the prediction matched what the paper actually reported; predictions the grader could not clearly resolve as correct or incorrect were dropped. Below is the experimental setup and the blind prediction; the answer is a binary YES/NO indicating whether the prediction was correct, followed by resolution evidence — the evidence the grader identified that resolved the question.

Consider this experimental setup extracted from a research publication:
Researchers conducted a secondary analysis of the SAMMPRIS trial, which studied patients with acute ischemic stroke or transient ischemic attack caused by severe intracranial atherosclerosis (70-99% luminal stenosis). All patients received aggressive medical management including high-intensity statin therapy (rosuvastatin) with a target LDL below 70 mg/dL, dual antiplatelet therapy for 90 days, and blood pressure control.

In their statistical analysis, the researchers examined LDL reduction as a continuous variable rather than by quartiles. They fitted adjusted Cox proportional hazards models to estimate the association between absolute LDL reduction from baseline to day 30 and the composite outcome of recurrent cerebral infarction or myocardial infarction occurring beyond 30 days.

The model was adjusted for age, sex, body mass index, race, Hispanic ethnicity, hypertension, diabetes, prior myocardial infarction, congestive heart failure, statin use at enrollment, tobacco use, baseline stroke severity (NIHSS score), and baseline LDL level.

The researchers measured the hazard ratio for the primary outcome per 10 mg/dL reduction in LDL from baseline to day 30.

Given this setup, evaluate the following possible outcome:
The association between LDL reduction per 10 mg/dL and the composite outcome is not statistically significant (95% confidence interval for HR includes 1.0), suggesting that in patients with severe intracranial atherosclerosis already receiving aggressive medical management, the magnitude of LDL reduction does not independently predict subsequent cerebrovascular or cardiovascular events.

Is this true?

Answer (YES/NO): NO